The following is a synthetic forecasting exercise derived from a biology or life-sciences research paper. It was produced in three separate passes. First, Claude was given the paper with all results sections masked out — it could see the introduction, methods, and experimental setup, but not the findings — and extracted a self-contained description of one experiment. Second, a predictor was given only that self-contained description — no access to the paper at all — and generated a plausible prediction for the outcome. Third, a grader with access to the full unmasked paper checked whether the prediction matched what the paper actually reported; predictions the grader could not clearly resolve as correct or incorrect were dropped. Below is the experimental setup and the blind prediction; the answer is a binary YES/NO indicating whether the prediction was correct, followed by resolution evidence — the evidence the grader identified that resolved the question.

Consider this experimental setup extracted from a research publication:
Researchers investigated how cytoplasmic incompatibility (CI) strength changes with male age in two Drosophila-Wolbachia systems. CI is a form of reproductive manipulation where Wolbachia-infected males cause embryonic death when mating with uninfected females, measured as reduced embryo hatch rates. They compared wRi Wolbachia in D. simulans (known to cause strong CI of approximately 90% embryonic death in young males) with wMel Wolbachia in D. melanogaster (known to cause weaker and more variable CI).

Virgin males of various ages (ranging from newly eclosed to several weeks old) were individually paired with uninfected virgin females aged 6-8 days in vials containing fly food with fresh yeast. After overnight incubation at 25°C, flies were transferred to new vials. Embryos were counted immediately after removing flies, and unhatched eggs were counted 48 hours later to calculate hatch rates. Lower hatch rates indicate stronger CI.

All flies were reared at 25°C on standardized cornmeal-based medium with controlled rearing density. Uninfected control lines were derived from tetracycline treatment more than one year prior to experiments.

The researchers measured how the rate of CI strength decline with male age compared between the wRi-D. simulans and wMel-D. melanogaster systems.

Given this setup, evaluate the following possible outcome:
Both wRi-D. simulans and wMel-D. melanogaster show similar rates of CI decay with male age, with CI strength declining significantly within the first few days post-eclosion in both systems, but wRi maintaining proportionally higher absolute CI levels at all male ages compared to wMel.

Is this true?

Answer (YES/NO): NO